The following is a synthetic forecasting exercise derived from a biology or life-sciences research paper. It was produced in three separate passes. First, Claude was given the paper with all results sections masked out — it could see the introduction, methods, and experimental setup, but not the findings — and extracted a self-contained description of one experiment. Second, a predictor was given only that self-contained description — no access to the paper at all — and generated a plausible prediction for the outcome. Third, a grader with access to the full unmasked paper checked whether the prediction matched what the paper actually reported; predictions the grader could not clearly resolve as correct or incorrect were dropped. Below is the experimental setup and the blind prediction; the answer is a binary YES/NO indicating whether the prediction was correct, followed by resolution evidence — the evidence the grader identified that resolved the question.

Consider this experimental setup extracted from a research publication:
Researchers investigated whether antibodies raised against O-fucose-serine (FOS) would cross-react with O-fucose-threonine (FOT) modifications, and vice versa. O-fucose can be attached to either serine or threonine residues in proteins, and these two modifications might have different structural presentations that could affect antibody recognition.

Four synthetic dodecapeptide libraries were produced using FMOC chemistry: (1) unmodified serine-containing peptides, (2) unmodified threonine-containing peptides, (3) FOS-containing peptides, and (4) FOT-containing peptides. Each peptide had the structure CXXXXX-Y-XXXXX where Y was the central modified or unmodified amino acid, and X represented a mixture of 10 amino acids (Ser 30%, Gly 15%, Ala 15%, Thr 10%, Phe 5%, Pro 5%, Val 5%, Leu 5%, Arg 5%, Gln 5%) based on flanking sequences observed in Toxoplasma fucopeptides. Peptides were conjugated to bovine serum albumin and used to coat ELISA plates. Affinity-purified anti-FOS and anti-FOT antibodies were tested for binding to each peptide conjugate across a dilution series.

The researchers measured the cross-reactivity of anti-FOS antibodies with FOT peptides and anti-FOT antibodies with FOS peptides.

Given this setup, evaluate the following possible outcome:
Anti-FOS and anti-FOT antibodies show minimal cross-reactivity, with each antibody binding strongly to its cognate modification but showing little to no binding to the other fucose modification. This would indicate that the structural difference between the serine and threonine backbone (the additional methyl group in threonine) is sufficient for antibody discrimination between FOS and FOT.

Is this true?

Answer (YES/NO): YES